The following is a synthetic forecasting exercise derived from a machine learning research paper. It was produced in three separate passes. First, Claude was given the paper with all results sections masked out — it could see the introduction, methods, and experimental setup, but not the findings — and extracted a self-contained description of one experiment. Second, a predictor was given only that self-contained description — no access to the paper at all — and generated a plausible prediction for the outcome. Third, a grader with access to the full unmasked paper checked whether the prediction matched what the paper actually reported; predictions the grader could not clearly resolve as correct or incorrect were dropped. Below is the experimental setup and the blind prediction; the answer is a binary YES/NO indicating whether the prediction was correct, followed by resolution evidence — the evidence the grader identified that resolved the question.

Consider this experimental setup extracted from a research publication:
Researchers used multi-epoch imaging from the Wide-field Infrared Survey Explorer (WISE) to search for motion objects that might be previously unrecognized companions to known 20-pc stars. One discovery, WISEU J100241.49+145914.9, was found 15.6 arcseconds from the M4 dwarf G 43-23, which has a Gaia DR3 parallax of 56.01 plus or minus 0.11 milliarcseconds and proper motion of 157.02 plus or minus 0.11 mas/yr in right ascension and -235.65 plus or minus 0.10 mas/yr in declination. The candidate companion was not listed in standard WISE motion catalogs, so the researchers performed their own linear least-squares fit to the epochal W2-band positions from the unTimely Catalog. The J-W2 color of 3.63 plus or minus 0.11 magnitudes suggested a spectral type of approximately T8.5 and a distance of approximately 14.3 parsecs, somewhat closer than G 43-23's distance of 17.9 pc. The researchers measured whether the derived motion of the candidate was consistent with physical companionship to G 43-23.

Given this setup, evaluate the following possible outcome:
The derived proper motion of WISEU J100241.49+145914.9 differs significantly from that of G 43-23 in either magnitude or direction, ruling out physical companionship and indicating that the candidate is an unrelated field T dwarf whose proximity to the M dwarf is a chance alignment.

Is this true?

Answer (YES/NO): NO